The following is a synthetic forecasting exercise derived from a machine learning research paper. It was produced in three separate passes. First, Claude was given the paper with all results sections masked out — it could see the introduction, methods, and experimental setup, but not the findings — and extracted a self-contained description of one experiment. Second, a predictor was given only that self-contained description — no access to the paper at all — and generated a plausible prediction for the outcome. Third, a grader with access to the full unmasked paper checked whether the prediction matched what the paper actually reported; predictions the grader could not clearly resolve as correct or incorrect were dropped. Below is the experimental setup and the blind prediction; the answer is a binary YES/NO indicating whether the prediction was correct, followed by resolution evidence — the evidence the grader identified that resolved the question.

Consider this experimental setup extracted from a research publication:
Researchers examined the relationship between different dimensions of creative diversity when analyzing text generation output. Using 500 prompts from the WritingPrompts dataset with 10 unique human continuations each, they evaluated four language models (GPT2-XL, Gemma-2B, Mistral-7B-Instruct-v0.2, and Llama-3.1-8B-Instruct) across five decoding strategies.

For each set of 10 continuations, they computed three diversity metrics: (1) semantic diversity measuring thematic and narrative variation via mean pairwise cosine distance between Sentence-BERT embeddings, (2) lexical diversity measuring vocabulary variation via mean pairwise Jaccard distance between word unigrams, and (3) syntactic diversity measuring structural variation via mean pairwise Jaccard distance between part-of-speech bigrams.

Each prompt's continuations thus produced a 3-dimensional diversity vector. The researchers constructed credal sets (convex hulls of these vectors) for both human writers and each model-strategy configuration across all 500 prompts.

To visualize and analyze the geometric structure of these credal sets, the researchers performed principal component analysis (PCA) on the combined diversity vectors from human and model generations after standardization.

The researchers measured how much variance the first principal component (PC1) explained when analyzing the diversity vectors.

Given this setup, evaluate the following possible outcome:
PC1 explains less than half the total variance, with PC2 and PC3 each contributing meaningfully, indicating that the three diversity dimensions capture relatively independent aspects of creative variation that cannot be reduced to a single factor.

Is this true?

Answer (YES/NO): NO